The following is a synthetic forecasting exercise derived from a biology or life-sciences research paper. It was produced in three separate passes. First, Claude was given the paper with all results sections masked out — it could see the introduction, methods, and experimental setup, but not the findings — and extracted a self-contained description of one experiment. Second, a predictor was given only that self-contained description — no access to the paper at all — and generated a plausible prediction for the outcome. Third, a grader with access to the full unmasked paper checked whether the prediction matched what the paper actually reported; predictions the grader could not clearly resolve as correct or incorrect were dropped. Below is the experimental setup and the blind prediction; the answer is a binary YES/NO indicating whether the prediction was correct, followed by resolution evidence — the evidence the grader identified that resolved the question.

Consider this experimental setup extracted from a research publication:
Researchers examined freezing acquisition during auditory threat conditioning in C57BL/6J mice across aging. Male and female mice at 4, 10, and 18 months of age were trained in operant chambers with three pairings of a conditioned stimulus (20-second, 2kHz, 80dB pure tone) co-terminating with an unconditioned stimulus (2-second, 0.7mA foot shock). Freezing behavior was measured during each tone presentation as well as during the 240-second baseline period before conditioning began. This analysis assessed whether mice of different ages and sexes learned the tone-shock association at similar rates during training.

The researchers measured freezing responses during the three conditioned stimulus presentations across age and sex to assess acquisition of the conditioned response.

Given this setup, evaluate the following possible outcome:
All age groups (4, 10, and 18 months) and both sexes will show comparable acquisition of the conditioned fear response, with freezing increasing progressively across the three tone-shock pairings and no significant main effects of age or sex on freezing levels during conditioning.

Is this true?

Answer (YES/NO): NO